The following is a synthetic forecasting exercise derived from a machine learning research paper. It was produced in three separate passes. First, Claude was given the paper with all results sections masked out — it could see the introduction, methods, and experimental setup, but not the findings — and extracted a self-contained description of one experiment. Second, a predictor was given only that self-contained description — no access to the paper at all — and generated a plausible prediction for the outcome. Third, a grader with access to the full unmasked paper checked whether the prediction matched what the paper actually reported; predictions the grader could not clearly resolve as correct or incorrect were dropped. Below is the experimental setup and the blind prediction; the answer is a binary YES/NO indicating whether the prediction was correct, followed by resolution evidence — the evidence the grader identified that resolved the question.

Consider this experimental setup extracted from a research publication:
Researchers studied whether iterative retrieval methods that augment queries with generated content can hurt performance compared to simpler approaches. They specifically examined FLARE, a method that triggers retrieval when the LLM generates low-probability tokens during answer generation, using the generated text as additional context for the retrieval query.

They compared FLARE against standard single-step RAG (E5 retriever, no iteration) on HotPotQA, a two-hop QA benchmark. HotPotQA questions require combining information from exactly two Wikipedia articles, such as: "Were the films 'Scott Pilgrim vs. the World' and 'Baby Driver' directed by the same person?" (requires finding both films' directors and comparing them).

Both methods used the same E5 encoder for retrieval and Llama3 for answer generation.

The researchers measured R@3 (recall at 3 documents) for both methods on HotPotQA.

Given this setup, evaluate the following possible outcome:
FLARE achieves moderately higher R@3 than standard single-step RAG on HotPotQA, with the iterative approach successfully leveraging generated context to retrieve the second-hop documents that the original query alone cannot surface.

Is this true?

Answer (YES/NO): NO